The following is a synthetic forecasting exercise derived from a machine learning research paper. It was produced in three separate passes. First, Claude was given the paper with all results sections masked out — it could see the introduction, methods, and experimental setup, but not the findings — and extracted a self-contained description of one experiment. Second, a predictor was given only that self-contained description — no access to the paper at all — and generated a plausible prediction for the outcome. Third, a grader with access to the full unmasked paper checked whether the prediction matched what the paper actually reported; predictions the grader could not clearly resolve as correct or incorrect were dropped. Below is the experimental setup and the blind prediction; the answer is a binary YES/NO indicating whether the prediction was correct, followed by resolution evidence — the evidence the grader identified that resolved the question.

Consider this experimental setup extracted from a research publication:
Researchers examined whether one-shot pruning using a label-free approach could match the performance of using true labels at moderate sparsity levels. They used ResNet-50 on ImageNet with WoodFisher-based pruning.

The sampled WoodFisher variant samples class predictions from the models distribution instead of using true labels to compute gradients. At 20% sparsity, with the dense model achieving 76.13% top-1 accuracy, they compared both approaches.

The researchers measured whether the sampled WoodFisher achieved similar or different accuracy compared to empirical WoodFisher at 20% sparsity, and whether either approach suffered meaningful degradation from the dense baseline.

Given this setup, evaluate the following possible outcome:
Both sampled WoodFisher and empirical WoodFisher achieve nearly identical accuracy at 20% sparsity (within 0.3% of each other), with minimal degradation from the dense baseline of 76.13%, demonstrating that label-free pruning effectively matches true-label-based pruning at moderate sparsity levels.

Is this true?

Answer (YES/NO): YES